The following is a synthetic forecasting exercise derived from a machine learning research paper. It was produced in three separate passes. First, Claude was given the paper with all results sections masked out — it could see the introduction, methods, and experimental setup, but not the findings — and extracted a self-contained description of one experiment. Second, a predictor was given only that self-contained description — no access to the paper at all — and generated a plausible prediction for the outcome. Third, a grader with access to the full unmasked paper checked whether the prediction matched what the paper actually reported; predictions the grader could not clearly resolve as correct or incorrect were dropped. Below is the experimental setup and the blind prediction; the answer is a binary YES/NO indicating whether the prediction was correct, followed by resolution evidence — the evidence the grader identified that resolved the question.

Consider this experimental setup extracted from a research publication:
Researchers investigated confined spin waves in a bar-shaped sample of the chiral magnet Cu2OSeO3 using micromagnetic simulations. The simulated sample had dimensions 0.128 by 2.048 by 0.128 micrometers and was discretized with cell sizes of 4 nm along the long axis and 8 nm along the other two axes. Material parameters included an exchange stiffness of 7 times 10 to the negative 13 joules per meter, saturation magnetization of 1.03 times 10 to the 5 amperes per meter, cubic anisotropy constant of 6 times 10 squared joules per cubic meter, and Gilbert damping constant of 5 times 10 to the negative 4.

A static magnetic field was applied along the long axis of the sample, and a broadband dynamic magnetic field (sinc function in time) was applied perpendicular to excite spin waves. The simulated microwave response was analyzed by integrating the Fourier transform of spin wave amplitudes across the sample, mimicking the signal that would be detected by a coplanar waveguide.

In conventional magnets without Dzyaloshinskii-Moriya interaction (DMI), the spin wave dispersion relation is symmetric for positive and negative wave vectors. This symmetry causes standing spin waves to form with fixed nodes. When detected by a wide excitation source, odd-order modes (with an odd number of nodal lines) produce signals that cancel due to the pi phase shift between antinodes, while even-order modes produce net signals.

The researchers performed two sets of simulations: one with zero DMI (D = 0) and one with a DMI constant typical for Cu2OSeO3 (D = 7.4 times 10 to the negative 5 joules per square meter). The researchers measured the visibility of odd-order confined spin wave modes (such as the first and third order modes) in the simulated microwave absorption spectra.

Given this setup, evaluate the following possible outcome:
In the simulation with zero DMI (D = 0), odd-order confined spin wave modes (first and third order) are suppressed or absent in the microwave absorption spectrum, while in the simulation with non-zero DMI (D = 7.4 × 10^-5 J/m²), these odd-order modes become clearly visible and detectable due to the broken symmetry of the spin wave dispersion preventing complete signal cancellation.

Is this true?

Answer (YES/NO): NO